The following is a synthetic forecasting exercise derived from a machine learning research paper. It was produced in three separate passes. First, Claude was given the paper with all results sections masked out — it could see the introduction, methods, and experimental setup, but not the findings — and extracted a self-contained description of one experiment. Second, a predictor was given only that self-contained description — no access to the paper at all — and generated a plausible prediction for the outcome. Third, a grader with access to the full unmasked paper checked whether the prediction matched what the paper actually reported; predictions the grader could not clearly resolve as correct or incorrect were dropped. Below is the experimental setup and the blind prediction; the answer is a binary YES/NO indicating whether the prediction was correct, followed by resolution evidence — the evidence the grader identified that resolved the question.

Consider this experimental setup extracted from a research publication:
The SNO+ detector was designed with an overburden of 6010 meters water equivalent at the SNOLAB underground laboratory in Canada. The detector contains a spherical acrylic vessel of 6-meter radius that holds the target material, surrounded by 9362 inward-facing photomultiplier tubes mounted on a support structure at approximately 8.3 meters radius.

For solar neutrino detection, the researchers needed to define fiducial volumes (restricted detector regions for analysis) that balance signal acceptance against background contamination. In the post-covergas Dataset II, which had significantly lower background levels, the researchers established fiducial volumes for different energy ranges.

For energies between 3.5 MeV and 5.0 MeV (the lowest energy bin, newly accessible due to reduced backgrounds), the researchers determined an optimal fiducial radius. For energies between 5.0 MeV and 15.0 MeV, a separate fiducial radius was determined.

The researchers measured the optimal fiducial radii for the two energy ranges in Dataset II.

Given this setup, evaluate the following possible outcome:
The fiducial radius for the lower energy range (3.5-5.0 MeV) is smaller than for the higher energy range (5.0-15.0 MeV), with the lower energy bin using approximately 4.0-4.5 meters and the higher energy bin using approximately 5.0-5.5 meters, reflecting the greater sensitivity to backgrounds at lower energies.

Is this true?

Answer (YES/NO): YES